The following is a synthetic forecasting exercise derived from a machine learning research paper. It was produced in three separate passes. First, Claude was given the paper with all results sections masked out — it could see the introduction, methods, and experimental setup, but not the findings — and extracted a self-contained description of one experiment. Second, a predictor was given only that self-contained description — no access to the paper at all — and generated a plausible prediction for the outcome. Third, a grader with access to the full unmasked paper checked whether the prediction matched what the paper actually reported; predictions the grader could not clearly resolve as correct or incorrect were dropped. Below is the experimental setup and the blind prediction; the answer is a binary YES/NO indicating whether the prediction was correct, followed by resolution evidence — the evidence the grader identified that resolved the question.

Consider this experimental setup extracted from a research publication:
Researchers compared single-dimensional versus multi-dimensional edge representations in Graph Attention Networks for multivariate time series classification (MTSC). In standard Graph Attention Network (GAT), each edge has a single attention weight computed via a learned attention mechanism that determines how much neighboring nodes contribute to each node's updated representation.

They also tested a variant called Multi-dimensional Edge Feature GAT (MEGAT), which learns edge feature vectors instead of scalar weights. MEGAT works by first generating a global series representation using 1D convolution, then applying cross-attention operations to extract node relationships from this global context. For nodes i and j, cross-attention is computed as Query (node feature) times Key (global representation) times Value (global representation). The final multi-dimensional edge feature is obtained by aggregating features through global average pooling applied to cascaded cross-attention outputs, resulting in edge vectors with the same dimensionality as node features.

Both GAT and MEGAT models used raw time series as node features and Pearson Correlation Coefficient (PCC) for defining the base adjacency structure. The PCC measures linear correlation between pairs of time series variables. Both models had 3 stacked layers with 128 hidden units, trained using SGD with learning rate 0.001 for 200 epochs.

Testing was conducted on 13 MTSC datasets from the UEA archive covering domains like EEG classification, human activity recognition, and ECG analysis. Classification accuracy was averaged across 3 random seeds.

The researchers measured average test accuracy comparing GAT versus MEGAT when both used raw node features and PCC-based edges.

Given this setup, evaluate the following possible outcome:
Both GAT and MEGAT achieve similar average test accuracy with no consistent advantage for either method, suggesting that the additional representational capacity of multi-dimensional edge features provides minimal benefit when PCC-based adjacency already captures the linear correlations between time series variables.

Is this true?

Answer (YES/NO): NO